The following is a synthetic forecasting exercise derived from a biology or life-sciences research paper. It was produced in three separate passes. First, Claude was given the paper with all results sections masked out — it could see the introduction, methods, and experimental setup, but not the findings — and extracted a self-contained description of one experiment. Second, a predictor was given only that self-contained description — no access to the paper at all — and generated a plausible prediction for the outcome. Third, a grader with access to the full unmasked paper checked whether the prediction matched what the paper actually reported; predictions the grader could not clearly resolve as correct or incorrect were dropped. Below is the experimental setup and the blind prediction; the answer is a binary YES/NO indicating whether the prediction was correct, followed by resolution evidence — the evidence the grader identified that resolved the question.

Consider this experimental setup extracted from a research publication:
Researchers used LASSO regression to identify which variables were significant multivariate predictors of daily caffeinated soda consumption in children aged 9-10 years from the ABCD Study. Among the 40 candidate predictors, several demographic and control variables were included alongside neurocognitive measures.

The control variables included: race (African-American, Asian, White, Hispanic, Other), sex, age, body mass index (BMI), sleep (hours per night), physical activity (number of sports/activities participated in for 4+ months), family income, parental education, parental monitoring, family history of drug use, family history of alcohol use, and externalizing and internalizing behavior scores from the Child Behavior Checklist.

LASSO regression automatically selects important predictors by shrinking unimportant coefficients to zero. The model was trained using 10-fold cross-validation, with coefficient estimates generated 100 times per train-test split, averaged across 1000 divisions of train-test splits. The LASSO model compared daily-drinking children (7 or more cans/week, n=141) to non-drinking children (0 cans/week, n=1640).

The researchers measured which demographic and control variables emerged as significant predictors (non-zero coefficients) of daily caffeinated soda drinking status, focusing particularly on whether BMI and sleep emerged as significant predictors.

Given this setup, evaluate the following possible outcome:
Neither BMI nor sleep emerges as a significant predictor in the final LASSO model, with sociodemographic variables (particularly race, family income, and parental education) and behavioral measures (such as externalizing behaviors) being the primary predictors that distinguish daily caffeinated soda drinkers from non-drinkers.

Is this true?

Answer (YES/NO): NO